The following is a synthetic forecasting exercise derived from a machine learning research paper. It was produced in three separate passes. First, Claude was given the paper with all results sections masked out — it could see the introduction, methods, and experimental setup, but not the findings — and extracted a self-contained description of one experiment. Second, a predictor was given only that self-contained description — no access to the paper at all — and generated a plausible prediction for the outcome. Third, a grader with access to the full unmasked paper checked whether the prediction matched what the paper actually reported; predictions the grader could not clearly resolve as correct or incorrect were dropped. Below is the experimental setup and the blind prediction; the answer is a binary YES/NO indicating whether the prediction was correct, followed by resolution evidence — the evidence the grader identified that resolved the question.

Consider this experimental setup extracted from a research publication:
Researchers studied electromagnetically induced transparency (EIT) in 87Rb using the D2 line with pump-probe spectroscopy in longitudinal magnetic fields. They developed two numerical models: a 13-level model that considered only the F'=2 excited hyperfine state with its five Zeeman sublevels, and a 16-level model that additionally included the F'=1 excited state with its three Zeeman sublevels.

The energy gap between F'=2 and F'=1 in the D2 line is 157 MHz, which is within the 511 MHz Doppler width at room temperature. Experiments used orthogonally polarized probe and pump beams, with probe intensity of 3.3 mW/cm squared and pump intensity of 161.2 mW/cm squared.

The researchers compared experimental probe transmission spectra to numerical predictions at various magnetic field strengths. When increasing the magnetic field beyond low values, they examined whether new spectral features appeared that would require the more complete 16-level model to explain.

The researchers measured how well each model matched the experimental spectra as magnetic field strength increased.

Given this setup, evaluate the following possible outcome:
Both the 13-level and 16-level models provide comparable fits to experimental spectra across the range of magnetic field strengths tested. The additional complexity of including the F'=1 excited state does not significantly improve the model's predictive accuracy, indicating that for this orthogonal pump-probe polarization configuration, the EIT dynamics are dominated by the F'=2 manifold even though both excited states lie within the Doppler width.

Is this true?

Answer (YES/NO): NO